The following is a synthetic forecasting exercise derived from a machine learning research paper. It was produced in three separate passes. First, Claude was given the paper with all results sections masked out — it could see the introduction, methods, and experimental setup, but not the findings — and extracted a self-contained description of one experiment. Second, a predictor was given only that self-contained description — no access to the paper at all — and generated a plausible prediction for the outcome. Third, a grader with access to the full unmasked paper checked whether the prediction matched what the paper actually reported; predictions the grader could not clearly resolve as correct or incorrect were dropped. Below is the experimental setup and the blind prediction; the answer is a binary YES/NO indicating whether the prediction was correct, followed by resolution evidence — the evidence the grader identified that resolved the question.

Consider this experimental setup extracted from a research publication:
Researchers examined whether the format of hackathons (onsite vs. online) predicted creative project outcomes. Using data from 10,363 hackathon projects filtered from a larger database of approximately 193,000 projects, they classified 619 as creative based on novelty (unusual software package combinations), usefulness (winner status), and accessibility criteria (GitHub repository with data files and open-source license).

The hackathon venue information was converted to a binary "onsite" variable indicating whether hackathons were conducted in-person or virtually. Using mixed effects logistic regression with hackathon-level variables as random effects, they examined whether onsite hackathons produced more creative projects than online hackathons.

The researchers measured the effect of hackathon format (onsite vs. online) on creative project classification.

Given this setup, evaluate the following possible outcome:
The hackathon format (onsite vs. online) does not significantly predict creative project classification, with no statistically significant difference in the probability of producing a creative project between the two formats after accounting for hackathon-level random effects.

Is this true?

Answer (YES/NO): YES